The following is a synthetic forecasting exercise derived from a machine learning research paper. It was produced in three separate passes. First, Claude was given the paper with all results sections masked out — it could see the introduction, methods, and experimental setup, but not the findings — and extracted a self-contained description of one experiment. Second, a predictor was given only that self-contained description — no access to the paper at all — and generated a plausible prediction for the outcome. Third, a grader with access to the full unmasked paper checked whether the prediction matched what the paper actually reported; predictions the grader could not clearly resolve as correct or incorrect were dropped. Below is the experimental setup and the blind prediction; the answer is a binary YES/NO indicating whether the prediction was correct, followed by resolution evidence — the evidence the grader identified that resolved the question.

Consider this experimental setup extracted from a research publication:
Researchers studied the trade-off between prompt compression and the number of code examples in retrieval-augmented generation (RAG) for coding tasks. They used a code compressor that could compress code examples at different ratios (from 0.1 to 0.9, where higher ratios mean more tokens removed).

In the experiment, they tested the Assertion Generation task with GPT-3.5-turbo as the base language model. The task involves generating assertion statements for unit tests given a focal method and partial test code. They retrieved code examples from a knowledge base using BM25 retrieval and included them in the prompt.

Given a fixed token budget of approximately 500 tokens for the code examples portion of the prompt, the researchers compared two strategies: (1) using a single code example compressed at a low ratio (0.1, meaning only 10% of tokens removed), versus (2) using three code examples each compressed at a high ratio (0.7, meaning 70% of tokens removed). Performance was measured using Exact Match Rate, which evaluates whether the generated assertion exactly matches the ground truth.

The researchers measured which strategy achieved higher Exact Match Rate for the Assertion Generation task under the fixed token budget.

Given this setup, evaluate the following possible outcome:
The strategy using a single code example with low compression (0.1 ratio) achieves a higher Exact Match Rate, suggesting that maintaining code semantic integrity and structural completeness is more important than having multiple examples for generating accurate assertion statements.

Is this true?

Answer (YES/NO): YES